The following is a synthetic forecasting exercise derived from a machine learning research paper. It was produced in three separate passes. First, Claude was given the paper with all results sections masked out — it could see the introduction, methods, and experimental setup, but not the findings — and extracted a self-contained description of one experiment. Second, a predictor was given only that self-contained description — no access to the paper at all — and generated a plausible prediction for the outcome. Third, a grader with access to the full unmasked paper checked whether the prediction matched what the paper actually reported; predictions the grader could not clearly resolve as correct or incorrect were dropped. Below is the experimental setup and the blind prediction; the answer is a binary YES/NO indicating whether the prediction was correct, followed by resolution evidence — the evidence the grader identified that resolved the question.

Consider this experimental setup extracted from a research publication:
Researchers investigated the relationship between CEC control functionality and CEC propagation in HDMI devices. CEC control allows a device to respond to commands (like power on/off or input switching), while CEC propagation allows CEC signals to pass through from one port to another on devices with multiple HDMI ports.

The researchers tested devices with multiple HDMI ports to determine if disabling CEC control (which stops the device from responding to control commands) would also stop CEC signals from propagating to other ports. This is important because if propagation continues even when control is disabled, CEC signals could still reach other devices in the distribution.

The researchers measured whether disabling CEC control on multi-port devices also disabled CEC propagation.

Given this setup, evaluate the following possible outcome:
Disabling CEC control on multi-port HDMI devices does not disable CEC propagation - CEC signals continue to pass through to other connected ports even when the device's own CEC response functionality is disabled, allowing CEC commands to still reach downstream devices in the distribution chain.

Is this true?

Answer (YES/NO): YES